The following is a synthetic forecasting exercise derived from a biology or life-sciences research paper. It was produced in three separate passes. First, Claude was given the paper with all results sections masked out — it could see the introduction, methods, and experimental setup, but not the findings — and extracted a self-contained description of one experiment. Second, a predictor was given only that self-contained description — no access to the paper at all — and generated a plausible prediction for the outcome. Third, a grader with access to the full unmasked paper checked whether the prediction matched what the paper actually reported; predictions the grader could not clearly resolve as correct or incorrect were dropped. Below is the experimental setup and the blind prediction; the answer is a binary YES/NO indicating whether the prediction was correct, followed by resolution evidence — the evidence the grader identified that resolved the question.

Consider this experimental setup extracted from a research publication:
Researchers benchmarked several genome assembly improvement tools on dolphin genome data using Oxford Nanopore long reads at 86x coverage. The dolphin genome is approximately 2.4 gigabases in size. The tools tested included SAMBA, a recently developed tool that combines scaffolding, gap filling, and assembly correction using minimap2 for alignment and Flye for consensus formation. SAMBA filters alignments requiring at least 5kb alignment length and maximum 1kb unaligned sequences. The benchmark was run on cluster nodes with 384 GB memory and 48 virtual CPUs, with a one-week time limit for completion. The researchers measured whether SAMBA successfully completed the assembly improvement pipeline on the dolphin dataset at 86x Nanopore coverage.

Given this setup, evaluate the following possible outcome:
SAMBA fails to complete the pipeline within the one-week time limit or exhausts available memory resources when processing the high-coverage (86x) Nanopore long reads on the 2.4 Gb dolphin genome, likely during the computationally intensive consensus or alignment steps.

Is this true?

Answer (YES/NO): NO